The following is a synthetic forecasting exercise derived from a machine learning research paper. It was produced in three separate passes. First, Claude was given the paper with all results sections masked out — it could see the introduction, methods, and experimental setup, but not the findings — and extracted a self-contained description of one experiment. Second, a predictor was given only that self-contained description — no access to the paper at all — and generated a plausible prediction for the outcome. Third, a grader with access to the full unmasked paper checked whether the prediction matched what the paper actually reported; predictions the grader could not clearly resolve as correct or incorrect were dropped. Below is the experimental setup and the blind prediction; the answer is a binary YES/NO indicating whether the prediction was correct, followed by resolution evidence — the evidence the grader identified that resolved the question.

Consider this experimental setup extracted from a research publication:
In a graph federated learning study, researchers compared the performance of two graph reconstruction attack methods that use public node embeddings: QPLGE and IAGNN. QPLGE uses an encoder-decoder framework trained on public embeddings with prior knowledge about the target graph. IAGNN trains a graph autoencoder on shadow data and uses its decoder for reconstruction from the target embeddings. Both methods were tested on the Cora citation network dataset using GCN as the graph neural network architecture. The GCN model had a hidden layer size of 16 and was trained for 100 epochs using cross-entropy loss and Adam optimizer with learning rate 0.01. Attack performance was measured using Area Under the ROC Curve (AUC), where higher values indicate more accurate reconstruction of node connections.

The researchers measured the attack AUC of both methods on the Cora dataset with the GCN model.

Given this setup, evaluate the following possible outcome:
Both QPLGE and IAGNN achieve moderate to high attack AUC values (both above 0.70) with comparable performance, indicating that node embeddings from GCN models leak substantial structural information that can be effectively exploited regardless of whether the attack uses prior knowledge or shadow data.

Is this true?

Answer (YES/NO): NO